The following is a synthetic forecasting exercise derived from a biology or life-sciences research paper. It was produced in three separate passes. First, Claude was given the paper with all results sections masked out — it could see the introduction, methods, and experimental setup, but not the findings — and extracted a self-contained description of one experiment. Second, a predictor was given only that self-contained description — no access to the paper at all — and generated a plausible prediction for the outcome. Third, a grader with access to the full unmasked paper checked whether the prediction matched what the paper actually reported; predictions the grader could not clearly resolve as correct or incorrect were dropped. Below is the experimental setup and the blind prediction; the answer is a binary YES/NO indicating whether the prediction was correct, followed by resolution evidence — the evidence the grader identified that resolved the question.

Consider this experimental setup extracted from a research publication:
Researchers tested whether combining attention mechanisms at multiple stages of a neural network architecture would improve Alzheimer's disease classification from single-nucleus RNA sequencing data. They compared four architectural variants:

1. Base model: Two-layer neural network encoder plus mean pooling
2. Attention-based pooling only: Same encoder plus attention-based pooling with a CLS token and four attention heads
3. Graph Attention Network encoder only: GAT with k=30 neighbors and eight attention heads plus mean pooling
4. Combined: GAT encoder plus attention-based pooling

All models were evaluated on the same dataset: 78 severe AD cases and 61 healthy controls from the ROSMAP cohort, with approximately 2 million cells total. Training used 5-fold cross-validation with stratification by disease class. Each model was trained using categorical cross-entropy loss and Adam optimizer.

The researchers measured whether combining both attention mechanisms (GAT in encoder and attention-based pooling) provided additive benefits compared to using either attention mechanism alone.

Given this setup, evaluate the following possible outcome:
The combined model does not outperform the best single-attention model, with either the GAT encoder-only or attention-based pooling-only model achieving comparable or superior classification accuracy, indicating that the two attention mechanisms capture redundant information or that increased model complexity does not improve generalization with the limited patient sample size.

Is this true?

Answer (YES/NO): YES